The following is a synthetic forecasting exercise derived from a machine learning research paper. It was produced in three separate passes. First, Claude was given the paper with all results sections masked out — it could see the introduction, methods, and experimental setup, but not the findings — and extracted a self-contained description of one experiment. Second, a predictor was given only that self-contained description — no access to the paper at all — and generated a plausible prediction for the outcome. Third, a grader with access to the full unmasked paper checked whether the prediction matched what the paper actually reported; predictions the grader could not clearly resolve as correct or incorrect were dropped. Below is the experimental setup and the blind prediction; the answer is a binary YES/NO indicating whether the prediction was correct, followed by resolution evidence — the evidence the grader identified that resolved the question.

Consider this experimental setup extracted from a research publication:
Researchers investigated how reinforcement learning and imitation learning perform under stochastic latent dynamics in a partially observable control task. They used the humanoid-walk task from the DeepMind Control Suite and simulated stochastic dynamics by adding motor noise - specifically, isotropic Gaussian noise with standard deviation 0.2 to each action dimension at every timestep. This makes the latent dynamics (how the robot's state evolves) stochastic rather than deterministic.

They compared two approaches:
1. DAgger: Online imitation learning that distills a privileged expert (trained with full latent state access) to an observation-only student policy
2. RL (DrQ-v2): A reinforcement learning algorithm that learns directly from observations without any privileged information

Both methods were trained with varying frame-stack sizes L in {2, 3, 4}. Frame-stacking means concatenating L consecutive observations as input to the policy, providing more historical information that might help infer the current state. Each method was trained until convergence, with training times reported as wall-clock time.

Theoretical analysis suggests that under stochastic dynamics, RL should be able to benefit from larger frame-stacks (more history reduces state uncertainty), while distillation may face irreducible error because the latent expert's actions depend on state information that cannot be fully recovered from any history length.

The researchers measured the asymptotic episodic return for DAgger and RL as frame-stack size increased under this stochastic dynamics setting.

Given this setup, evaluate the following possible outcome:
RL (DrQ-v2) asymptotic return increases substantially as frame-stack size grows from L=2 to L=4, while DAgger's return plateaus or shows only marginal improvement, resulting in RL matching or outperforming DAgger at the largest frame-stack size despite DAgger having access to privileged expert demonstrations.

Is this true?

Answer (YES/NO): NO